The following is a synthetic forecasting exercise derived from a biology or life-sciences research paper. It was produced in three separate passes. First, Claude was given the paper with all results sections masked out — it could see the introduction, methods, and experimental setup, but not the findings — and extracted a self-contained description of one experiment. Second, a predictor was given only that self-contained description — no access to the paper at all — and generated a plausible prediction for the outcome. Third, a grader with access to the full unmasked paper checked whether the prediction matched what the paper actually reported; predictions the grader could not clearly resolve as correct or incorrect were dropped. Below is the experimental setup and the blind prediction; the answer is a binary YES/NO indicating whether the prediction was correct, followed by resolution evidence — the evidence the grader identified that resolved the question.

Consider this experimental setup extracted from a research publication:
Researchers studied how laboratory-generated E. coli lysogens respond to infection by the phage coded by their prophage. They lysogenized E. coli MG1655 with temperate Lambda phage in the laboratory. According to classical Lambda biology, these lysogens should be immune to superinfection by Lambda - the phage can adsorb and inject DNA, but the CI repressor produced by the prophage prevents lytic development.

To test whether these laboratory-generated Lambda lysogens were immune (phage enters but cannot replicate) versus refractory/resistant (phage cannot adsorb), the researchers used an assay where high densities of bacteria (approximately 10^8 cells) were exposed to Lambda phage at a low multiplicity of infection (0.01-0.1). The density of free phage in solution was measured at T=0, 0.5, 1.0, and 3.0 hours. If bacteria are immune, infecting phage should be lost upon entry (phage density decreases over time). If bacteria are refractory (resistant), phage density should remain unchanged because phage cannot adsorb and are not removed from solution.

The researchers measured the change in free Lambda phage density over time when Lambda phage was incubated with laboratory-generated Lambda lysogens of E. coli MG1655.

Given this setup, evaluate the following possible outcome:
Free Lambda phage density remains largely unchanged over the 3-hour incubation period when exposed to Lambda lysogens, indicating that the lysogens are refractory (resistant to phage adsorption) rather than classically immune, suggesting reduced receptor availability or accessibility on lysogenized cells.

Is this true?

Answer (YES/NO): NO